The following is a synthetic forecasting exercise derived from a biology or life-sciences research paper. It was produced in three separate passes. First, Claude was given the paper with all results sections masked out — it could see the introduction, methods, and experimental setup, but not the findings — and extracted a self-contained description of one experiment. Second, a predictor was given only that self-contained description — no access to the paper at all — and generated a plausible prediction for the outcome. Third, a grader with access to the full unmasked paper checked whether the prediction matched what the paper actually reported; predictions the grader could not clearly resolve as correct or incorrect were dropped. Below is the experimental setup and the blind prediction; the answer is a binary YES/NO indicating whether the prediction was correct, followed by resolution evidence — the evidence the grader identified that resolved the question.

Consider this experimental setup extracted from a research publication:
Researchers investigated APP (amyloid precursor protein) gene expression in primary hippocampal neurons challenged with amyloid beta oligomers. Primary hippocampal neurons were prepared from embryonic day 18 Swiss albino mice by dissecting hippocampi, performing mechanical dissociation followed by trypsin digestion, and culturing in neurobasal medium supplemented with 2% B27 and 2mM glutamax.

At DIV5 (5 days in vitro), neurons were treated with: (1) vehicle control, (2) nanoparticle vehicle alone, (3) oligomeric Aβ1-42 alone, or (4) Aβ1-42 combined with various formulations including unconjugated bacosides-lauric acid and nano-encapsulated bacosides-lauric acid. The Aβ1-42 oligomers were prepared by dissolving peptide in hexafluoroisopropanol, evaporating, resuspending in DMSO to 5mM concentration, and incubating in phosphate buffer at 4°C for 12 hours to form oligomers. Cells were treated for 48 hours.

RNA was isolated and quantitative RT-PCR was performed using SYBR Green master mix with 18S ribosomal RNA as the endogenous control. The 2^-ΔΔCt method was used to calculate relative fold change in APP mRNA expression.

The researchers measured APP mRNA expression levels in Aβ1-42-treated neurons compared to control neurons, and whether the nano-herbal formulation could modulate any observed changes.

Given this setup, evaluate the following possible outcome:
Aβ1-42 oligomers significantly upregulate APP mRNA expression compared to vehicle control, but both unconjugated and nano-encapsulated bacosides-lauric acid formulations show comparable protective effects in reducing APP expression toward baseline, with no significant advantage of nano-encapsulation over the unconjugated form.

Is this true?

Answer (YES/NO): NO